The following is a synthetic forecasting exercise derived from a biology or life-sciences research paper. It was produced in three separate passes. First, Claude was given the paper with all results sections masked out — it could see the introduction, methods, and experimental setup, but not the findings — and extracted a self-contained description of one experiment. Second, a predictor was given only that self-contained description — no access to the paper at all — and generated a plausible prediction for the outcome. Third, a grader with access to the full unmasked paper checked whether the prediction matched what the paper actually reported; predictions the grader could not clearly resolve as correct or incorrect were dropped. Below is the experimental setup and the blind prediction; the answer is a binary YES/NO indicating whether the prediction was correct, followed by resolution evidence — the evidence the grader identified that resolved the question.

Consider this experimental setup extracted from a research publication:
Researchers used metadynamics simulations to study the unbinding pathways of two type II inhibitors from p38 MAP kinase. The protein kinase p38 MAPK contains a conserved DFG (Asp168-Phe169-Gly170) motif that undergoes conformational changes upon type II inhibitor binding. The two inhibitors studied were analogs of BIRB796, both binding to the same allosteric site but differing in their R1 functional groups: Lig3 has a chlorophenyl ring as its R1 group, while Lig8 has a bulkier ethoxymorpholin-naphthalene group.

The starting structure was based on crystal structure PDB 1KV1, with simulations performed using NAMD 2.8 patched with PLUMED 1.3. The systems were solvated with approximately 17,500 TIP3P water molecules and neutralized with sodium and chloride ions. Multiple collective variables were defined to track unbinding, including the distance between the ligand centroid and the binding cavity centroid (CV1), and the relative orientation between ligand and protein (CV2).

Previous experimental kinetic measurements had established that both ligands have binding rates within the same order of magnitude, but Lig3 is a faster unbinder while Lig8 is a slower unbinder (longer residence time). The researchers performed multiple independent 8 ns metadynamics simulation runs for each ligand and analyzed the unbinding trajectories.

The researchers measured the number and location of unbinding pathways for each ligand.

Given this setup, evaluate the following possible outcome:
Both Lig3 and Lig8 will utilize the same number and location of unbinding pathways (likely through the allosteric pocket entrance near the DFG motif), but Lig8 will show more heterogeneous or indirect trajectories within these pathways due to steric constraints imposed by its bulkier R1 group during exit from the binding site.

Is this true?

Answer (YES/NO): NO